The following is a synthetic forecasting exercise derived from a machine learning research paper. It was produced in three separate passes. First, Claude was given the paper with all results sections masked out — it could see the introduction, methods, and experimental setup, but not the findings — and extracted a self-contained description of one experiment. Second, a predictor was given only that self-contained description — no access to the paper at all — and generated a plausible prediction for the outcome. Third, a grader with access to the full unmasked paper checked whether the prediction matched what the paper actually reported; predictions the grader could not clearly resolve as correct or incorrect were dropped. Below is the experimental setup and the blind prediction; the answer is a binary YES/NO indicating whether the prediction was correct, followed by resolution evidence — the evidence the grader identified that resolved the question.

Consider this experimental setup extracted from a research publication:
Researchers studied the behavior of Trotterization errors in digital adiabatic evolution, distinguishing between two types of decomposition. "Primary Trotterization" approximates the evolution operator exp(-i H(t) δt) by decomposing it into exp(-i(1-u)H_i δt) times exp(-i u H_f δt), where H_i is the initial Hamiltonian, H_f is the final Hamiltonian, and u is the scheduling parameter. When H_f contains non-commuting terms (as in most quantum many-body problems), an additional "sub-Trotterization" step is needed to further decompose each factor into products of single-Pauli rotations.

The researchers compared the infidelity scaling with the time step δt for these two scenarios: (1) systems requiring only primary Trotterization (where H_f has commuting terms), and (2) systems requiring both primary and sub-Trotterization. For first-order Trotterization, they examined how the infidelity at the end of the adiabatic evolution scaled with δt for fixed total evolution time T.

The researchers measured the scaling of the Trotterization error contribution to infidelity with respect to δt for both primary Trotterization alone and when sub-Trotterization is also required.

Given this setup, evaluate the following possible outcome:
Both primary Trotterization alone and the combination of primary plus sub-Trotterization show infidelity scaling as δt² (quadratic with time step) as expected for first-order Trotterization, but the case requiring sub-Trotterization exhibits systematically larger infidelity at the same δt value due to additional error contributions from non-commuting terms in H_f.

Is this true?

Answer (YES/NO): YES